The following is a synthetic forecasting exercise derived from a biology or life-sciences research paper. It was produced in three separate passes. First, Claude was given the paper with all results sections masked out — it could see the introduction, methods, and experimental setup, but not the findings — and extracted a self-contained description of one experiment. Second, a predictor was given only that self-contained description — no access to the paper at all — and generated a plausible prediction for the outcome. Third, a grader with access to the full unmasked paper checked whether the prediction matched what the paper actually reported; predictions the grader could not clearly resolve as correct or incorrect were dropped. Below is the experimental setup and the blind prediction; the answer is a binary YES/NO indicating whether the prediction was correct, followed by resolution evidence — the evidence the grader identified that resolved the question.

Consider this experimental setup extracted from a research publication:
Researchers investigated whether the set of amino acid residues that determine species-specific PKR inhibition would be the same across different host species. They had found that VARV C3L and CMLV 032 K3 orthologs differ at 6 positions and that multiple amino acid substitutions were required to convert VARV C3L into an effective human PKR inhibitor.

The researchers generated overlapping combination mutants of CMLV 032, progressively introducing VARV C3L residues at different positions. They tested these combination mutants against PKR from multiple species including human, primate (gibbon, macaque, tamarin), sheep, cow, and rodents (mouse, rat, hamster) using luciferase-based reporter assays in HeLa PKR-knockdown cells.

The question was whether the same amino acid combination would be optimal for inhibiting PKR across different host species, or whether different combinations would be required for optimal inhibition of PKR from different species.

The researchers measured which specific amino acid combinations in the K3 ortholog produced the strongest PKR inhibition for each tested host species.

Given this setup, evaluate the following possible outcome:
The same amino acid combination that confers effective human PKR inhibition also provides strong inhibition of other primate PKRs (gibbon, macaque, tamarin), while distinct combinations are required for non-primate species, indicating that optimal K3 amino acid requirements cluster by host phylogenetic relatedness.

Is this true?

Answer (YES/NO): NO